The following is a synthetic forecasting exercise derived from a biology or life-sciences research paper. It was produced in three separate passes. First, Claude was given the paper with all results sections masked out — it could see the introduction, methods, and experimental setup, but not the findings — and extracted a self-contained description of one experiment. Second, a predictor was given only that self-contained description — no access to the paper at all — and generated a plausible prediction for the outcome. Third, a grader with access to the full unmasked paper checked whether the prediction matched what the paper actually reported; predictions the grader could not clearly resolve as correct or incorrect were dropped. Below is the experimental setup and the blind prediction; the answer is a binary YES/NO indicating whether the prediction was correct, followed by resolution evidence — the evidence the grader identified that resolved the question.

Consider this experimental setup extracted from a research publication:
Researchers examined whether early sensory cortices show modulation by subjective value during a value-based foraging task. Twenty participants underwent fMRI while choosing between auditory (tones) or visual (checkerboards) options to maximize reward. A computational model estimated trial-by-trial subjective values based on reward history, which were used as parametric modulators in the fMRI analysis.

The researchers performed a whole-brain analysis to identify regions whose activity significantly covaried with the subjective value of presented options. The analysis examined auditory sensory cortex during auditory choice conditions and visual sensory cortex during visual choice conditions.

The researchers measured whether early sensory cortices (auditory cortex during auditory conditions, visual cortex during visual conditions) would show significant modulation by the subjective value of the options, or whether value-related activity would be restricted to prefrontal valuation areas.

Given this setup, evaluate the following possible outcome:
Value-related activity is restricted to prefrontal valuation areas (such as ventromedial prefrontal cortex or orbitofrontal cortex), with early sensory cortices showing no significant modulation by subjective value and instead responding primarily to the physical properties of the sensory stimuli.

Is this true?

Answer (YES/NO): NO